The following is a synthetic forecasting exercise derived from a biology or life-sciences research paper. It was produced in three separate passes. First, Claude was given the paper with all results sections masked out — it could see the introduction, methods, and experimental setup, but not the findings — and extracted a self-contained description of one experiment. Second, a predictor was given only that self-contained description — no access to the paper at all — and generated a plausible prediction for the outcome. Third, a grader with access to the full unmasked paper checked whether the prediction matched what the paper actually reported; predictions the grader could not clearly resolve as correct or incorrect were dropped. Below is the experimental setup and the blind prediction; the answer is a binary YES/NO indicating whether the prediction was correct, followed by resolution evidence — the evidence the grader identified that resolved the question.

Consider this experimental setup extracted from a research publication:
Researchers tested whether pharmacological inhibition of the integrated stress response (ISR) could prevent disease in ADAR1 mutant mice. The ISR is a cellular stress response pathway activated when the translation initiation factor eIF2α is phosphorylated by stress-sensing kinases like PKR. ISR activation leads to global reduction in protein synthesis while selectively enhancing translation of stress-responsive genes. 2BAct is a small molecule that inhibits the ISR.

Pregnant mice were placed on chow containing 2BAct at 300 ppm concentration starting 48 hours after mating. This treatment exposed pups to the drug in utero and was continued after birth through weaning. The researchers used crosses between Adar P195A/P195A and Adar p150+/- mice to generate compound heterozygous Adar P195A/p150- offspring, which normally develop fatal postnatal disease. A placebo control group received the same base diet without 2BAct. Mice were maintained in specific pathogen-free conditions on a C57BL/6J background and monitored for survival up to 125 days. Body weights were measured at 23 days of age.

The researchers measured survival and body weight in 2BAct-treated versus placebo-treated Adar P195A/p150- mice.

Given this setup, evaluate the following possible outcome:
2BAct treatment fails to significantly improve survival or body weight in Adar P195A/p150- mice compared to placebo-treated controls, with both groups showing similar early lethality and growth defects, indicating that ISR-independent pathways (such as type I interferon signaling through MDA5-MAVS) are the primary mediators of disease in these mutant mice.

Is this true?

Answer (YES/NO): NO